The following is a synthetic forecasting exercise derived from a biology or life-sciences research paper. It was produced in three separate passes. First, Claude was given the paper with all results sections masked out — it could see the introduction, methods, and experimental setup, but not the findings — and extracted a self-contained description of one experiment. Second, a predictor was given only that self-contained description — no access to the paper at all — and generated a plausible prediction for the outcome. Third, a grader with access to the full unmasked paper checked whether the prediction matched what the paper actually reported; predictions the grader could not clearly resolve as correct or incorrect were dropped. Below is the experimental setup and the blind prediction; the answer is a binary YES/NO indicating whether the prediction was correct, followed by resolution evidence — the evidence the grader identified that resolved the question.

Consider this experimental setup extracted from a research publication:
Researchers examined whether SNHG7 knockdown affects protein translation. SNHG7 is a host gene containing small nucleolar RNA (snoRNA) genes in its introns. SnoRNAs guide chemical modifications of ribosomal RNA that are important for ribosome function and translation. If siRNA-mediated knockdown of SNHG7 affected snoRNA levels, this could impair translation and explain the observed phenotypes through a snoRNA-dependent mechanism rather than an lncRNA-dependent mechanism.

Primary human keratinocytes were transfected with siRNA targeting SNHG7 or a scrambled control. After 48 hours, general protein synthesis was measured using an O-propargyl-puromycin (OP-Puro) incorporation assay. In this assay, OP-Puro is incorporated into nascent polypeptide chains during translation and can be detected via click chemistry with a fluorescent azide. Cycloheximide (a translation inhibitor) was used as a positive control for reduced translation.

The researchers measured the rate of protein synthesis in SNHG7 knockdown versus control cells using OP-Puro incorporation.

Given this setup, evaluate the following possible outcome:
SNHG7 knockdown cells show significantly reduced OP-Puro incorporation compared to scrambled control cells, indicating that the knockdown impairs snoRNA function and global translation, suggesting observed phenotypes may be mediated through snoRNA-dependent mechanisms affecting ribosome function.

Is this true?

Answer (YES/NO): NO